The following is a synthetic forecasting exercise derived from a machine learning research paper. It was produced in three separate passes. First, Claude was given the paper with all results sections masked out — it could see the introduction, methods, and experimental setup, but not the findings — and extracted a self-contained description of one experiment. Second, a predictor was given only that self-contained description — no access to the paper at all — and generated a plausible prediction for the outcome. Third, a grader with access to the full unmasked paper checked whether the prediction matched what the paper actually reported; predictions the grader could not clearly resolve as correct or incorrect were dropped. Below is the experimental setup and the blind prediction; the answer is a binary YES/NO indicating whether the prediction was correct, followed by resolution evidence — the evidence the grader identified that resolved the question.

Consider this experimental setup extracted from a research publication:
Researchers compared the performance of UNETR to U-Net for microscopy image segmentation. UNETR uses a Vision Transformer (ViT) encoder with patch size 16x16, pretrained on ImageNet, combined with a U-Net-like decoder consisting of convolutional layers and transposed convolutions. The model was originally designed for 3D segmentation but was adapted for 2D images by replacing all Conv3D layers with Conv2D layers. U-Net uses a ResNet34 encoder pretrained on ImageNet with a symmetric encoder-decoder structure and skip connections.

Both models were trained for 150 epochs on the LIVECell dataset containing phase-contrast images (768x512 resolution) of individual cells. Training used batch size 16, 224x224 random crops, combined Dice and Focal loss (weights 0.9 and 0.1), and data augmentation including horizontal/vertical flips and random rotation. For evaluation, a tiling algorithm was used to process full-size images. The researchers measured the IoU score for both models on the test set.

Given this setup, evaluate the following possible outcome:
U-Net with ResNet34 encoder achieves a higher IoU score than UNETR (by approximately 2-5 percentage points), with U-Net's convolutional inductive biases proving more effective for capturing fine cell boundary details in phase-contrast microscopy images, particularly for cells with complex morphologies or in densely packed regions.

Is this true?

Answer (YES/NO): NO